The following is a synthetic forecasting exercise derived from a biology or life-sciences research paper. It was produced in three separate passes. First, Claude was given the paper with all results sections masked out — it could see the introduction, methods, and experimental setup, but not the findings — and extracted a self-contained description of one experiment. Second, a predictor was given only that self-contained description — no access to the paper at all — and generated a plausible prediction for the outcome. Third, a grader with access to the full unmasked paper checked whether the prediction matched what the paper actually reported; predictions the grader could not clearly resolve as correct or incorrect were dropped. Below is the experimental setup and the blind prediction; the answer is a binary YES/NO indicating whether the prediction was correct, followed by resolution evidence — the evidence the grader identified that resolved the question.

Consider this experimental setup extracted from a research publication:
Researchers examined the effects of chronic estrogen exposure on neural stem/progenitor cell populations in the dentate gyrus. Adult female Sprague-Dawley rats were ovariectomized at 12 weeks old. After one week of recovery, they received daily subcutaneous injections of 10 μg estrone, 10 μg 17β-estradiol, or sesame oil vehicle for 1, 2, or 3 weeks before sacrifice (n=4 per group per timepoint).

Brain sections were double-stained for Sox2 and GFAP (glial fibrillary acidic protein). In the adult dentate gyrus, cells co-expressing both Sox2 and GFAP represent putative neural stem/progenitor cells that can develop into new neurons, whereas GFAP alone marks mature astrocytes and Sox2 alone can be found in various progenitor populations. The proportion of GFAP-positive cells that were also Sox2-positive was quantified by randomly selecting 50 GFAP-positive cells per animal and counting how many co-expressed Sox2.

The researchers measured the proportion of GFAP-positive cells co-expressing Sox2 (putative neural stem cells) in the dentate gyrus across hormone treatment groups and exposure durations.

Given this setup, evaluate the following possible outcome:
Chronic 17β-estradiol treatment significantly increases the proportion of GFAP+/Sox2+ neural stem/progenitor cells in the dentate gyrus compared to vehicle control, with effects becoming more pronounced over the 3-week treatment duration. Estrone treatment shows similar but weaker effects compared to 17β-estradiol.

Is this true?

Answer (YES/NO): NO